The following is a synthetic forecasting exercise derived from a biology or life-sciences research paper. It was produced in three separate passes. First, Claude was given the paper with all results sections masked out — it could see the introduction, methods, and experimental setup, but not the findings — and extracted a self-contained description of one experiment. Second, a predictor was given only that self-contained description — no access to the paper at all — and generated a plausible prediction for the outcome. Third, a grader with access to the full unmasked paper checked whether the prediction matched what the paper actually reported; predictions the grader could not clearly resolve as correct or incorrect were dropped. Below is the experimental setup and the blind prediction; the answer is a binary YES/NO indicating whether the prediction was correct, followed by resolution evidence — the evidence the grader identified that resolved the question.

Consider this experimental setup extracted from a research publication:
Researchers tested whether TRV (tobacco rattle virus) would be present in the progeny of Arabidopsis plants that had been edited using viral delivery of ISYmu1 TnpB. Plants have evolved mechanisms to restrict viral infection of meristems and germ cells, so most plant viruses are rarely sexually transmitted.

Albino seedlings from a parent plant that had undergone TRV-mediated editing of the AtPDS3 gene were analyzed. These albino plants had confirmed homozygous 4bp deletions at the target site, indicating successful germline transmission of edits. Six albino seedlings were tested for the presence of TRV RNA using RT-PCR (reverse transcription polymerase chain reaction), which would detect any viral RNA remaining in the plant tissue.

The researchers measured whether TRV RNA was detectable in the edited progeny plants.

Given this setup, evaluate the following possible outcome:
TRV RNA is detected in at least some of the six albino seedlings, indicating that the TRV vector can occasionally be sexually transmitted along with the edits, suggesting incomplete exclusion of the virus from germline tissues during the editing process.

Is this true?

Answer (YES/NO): NO